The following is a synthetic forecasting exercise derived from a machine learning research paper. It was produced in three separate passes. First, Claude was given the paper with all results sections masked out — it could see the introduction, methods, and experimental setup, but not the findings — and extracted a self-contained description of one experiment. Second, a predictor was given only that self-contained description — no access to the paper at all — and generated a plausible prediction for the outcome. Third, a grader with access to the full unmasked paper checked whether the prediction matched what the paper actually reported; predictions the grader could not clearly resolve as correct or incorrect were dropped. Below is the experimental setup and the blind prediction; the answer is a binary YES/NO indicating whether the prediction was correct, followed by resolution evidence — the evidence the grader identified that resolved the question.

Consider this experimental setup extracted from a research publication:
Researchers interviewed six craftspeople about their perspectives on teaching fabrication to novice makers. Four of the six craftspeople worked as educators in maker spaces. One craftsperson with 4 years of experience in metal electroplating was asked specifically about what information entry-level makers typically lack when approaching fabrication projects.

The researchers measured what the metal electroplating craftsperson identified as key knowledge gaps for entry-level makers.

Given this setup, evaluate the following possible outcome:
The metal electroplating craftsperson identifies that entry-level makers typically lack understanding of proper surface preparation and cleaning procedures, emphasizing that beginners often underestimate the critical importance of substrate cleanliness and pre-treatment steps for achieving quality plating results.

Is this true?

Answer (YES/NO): NO